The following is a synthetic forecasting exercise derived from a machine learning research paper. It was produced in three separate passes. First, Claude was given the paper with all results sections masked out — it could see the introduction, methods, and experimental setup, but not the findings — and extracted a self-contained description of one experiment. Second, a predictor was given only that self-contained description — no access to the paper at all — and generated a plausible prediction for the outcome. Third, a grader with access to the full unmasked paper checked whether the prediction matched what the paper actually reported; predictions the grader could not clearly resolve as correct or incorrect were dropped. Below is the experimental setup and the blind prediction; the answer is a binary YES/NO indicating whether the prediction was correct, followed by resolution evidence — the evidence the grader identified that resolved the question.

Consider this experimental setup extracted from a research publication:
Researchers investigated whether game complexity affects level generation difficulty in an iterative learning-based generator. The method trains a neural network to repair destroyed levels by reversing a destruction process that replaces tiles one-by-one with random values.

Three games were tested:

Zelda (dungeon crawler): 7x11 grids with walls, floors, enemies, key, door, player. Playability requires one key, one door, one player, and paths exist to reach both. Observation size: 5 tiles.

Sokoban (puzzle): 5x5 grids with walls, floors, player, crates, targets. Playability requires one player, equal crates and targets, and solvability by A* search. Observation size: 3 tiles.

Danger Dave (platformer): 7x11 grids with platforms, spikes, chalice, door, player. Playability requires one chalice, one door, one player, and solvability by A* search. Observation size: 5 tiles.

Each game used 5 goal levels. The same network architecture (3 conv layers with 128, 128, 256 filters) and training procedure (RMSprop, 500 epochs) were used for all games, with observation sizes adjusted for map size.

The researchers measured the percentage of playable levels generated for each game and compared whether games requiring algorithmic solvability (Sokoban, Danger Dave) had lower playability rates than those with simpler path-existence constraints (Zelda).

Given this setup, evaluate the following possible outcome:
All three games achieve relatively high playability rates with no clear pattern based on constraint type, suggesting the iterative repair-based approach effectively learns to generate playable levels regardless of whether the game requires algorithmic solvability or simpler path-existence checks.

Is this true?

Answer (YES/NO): NO